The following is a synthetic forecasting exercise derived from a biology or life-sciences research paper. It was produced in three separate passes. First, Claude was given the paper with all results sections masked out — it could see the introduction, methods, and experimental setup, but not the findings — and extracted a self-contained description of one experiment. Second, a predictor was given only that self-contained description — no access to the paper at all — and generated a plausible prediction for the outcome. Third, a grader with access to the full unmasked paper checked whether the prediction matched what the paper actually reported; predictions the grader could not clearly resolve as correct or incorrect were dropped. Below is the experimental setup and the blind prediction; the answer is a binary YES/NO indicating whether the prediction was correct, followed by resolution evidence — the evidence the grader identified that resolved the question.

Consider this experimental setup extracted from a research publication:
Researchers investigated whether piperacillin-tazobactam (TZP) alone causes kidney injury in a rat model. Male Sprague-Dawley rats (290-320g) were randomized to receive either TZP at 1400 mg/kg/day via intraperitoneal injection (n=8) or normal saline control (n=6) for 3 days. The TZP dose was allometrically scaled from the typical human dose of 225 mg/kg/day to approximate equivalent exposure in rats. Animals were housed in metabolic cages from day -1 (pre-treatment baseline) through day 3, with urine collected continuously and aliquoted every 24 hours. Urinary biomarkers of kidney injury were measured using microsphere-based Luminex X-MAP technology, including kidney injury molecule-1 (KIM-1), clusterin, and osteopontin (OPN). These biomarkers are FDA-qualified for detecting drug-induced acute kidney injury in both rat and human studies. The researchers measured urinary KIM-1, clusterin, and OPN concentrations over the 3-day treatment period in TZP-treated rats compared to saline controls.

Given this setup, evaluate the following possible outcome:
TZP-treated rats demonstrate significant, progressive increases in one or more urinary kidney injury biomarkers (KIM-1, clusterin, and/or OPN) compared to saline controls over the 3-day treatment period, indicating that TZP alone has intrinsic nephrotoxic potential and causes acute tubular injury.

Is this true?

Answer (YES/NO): NO